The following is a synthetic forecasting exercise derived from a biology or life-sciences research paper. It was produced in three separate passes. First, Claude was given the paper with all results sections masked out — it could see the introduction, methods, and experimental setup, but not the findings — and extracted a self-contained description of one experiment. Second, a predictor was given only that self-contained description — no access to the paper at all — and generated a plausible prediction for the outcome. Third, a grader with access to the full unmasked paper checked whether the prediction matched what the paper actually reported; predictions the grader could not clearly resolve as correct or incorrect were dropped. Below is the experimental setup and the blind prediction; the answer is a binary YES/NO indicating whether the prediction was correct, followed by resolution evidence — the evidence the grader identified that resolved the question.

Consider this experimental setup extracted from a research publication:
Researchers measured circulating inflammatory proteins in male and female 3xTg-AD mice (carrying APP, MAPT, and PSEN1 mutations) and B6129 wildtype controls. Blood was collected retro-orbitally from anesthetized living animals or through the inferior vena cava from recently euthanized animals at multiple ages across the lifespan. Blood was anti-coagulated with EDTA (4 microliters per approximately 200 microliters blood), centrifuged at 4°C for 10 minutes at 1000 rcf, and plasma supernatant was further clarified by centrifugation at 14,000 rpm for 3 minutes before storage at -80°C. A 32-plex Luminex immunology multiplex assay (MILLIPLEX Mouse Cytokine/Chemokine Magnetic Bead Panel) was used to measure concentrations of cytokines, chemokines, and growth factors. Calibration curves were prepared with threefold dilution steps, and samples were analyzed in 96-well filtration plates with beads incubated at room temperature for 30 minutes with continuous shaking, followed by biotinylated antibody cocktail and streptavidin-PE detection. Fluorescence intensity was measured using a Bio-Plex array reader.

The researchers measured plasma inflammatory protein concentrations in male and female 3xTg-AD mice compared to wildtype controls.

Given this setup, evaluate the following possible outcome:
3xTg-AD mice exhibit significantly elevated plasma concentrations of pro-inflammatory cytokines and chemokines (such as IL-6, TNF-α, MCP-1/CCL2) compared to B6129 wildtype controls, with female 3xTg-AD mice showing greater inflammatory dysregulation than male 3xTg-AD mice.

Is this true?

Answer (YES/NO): NO